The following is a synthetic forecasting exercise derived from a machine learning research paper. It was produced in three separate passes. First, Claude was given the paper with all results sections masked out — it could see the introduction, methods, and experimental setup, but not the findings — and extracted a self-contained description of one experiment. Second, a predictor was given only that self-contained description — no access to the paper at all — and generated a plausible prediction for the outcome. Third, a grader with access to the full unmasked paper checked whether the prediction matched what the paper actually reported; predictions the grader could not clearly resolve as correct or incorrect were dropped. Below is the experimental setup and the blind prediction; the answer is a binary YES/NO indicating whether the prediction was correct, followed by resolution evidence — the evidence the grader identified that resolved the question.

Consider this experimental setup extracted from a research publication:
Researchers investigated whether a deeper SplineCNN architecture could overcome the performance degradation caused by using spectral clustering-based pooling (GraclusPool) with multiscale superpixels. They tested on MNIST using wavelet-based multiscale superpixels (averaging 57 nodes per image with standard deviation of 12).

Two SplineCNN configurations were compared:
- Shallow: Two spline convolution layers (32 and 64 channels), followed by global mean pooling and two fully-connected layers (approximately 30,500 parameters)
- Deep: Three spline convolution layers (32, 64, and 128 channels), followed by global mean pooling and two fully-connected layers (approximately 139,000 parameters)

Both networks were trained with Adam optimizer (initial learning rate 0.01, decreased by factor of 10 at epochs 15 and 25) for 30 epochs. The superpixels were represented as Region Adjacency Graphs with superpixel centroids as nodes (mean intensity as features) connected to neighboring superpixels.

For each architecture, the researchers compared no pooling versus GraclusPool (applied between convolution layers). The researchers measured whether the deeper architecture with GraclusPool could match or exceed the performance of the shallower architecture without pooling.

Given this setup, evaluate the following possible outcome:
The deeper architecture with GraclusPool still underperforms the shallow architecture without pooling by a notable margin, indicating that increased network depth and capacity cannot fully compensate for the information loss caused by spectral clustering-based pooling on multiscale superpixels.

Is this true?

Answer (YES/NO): YES